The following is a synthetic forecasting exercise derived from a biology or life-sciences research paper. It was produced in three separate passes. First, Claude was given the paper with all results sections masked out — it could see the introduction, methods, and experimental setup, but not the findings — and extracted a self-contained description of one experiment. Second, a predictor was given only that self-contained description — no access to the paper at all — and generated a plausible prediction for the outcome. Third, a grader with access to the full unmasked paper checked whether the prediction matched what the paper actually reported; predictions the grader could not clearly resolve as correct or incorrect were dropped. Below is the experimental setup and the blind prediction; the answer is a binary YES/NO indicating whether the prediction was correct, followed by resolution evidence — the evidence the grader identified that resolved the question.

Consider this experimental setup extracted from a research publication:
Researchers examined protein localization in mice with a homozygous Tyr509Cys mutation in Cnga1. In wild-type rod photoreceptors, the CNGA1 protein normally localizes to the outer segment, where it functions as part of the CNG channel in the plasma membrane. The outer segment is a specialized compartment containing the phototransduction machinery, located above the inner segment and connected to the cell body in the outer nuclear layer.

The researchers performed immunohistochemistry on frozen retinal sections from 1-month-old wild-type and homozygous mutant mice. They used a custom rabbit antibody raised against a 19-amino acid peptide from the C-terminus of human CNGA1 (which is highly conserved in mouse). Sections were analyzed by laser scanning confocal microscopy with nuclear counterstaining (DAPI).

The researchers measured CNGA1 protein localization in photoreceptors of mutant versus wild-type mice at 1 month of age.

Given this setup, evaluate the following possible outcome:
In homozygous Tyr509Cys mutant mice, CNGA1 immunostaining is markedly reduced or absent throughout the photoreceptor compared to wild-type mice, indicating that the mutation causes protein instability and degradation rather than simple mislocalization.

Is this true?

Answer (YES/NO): YES